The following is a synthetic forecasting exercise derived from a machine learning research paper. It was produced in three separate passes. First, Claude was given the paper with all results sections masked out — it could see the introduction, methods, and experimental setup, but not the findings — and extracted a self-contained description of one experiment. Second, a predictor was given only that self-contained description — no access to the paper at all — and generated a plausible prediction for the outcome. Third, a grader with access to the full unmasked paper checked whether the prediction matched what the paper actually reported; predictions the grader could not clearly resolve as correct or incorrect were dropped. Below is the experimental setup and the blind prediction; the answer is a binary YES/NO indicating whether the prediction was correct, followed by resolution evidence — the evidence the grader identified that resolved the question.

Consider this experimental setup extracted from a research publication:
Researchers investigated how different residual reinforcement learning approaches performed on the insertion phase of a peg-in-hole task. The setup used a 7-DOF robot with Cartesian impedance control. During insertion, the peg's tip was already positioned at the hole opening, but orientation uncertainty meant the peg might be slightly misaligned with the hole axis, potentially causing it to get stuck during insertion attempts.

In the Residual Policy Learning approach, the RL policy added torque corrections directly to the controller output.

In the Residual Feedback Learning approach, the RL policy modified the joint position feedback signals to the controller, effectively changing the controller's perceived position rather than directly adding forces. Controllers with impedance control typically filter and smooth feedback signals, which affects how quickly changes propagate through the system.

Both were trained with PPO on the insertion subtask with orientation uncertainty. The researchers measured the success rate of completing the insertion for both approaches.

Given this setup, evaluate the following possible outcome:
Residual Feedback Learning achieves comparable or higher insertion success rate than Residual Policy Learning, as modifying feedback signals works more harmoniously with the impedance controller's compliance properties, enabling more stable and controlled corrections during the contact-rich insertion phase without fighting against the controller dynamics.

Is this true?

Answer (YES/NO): NO